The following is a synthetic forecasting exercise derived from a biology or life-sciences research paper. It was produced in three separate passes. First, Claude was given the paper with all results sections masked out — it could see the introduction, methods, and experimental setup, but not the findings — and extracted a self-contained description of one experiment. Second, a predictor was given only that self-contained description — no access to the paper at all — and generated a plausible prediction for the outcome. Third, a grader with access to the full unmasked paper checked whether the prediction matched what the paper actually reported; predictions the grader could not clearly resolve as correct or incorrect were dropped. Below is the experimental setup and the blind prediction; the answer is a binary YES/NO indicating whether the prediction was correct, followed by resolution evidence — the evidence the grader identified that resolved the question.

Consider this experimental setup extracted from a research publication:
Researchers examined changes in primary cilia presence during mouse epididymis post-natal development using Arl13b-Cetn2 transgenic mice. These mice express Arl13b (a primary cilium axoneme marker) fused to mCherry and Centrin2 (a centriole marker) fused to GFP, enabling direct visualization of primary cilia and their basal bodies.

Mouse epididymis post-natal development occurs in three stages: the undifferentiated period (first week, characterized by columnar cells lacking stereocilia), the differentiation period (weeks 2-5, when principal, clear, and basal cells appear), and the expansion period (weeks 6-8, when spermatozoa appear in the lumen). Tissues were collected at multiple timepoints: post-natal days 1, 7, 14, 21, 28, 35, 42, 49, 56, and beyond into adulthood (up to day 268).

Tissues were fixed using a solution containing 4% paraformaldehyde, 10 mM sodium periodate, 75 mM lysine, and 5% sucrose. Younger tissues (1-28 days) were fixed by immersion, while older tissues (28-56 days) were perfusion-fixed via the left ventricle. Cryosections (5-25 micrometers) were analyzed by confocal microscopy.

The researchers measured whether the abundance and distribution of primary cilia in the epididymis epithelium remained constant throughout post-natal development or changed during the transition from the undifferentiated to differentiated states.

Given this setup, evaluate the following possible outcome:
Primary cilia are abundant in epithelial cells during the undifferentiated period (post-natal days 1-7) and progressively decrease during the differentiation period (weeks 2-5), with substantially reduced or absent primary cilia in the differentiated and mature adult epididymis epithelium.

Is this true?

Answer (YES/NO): NO